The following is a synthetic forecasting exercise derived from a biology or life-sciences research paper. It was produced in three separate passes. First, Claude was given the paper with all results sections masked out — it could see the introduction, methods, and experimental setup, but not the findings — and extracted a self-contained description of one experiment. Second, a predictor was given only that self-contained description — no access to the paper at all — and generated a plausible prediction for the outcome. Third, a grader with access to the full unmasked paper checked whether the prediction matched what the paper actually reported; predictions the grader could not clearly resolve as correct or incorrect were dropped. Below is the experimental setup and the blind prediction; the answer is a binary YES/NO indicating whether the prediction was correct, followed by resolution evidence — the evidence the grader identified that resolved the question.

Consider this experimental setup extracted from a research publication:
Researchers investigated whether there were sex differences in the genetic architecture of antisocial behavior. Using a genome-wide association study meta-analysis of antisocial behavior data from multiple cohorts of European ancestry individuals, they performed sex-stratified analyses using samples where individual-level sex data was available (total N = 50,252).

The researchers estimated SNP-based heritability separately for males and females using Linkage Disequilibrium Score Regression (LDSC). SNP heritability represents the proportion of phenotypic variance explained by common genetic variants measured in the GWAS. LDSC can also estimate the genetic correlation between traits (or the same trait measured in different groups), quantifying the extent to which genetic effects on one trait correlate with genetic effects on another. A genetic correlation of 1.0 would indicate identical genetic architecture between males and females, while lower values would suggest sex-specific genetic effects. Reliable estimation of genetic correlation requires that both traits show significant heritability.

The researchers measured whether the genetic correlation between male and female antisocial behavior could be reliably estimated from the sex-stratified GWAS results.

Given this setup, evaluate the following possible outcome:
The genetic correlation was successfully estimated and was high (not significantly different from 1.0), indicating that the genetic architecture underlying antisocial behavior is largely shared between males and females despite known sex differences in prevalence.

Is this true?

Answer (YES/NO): NO